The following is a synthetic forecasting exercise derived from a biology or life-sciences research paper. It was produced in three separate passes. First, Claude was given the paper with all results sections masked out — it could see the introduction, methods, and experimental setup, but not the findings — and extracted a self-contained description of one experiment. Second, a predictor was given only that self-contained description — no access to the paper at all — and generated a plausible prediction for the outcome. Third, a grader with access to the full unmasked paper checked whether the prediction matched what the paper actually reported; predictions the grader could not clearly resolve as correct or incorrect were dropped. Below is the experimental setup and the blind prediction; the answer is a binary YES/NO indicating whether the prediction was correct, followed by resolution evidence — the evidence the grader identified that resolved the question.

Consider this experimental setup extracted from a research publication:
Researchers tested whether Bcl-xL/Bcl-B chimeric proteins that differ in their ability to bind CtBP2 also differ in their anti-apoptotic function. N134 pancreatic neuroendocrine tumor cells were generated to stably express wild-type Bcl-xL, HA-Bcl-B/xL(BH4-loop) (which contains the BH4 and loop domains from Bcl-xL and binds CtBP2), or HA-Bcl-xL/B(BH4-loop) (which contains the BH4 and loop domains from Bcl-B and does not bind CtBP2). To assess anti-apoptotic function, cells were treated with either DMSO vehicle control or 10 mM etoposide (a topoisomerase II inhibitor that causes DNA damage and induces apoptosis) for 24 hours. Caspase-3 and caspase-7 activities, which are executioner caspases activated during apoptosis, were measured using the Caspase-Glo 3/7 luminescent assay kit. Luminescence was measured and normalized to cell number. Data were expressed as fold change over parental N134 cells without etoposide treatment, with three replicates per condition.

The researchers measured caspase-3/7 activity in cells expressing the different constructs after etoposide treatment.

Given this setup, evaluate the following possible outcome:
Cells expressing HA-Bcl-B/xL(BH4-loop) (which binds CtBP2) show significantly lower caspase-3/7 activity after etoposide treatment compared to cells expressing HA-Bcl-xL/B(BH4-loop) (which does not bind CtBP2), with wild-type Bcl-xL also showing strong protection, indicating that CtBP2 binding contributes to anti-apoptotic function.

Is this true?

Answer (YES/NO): NO